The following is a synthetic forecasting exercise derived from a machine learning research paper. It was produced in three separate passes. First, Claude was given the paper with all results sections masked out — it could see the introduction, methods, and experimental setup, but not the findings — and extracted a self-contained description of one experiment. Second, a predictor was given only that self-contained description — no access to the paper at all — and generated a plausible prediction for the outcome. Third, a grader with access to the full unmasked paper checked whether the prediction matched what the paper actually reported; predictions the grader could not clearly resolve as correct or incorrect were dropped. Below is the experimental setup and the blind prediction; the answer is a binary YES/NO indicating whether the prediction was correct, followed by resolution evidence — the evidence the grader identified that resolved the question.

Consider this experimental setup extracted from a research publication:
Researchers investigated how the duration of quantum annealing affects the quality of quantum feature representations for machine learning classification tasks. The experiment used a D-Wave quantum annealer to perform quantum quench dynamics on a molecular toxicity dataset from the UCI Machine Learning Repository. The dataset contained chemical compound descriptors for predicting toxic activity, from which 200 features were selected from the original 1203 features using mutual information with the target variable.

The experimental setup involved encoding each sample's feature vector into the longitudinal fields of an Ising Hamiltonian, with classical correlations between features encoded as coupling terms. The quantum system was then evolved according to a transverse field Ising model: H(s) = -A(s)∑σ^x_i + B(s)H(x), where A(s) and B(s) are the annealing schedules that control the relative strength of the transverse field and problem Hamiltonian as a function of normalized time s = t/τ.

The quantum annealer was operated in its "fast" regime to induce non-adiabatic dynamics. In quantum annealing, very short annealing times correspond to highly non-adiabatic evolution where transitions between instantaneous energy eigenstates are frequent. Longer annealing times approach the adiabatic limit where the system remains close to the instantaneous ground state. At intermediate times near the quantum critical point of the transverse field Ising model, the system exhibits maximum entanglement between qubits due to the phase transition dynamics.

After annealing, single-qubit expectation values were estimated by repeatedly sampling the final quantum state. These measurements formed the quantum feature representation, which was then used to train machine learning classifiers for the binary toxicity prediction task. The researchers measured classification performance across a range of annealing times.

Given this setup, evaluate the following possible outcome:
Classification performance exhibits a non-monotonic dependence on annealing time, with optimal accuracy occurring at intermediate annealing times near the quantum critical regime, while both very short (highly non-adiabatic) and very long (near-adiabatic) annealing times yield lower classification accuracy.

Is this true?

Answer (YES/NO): YES